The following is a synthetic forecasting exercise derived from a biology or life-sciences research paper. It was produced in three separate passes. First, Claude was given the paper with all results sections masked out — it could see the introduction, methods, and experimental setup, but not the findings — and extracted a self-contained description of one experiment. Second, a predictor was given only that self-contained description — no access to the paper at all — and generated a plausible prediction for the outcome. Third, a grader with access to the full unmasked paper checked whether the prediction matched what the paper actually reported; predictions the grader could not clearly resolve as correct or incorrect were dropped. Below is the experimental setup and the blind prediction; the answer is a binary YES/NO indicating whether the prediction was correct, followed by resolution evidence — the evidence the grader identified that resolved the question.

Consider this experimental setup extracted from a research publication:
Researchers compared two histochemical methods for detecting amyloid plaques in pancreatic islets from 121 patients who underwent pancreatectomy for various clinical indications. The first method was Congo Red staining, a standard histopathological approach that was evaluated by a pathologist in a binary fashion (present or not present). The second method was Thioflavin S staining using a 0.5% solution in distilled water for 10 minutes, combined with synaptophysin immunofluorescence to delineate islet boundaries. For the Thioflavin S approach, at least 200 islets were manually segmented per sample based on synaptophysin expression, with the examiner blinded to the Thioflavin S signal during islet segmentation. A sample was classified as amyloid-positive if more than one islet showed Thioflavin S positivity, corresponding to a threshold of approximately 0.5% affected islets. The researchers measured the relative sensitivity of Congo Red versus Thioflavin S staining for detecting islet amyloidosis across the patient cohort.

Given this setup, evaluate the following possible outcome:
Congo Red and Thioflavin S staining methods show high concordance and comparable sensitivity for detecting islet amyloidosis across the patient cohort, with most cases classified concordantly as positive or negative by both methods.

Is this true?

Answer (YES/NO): NO